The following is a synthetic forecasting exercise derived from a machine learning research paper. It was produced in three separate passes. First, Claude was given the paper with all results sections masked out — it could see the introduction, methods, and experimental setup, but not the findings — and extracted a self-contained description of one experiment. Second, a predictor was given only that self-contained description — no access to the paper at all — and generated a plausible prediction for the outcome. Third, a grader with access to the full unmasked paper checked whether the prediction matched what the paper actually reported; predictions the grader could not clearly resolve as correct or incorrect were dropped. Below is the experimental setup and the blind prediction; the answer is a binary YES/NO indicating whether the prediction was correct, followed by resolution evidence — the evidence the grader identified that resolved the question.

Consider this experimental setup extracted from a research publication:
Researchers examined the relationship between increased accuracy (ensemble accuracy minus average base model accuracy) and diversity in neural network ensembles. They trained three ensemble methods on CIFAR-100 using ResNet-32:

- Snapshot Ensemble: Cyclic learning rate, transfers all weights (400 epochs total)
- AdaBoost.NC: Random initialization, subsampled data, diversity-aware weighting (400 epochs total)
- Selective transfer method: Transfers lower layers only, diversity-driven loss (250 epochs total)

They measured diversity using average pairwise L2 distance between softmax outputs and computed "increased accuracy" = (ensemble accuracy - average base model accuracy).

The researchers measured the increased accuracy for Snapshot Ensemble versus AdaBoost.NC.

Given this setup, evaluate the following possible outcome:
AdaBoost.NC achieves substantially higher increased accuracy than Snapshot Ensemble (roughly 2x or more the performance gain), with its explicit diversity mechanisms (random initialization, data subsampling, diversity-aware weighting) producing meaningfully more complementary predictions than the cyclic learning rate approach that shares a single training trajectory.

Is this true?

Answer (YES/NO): NO